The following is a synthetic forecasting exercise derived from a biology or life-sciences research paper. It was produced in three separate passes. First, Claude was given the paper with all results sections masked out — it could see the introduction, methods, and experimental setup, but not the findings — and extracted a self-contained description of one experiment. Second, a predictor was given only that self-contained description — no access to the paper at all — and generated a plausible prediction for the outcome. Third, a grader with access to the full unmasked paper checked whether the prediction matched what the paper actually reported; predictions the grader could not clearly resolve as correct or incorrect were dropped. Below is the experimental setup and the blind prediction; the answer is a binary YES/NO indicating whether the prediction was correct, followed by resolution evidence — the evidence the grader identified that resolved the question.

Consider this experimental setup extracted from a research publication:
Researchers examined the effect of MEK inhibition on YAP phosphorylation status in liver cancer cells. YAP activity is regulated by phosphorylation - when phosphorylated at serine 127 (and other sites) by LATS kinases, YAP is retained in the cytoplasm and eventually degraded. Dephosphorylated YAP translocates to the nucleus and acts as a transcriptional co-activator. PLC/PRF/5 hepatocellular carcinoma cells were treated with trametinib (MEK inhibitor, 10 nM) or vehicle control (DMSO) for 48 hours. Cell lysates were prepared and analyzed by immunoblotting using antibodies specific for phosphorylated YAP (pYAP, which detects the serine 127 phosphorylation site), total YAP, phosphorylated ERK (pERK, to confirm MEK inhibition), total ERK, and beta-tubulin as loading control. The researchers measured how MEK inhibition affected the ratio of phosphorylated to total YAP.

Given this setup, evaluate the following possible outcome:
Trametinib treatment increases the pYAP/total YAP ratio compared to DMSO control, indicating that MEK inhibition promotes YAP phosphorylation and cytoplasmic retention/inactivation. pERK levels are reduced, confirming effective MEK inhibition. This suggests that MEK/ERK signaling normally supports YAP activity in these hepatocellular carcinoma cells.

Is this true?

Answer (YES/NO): NO